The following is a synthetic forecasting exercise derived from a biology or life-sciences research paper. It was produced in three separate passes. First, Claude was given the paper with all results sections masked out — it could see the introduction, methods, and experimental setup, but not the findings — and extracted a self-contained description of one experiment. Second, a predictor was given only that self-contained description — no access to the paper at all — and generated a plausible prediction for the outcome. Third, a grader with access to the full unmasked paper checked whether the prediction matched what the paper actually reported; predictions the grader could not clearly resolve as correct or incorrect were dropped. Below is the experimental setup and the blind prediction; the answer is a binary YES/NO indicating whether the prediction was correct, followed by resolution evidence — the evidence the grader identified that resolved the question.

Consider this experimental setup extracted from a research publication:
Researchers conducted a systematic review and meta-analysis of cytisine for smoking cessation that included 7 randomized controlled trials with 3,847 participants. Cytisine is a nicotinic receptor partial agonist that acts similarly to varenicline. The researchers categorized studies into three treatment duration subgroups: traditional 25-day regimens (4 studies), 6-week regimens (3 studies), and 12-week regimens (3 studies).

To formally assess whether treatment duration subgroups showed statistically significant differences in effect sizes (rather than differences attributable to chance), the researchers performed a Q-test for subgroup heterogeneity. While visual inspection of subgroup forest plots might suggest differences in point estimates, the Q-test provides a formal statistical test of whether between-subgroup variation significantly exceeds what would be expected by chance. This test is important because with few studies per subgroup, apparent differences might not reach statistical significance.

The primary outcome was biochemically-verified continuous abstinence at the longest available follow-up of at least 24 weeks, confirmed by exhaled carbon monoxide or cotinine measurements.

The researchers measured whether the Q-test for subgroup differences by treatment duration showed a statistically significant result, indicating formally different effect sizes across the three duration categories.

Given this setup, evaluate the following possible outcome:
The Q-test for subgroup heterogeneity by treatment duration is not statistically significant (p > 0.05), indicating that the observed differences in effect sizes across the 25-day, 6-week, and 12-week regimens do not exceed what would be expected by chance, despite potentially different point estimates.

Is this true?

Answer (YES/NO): YES